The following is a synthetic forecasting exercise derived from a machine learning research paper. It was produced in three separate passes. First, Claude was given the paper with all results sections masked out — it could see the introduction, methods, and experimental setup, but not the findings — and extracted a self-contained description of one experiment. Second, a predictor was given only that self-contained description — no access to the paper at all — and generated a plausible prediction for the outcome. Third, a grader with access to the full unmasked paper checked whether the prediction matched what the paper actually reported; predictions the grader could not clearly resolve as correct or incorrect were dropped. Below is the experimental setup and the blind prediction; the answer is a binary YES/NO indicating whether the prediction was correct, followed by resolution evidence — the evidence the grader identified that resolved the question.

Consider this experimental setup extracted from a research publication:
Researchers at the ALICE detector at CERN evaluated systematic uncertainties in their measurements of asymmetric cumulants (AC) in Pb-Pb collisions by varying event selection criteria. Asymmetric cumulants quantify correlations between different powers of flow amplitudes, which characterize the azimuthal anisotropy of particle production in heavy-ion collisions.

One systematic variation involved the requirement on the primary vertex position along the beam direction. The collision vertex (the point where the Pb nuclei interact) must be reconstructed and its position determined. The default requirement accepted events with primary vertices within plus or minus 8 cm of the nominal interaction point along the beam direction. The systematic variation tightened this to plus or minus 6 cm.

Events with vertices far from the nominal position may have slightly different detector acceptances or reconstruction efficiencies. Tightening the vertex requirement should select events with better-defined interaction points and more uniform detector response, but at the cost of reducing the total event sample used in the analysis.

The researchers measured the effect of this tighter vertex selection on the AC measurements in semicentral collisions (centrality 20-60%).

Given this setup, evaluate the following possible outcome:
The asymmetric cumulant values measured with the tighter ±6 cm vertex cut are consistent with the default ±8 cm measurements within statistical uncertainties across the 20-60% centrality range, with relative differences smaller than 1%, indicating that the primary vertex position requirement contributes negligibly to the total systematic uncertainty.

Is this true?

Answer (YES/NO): NO